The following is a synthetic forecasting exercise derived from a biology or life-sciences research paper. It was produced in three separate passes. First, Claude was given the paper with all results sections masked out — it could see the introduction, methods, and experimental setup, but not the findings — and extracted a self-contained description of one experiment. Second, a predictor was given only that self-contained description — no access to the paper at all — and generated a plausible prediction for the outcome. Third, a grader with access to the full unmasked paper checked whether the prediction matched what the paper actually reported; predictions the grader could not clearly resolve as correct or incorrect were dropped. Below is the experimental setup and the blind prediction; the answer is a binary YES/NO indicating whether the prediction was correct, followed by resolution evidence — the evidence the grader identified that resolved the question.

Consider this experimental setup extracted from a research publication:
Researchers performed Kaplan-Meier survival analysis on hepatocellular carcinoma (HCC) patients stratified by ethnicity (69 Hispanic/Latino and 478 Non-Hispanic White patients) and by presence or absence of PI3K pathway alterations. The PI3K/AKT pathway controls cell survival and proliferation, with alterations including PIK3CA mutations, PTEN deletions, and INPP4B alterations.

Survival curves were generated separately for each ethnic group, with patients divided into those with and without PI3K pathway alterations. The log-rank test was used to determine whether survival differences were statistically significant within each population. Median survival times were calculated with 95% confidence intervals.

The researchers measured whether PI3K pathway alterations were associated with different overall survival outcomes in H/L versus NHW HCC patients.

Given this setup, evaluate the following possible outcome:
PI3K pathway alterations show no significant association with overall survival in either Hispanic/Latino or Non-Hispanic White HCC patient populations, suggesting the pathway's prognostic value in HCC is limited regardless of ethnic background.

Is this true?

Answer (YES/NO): YES